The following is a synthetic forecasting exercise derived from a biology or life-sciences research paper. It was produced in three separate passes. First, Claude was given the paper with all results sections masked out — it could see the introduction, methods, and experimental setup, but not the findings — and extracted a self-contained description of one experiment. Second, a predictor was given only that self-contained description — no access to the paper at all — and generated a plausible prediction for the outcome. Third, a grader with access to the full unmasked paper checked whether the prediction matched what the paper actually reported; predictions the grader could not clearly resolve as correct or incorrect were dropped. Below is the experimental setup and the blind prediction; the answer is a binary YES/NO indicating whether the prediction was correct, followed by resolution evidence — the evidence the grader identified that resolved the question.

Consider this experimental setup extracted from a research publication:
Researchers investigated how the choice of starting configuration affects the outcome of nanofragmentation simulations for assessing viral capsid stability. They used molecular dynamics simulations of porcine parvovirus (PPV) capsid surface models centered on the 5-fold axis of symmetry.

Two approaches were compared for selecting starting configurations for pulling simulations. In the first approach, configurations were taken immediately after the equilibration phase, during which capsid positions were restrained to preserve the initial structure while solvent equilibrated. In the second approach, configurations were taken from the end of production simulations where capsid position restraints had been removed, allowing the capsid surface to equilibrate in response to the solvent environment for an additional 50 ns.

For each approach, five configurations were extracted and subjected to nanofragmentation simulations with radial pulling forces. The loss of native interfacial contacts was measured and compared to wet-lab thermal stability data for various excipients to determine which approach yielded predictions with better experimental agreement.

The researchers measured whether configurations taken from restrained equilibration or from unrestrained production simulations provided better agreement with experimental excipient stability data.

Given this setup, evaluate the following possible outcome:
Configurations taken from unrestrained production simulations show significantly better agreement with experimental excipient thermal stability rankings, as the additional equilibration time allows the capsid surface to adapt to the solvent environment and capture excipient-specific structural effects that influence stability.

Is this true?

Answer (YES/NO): YES